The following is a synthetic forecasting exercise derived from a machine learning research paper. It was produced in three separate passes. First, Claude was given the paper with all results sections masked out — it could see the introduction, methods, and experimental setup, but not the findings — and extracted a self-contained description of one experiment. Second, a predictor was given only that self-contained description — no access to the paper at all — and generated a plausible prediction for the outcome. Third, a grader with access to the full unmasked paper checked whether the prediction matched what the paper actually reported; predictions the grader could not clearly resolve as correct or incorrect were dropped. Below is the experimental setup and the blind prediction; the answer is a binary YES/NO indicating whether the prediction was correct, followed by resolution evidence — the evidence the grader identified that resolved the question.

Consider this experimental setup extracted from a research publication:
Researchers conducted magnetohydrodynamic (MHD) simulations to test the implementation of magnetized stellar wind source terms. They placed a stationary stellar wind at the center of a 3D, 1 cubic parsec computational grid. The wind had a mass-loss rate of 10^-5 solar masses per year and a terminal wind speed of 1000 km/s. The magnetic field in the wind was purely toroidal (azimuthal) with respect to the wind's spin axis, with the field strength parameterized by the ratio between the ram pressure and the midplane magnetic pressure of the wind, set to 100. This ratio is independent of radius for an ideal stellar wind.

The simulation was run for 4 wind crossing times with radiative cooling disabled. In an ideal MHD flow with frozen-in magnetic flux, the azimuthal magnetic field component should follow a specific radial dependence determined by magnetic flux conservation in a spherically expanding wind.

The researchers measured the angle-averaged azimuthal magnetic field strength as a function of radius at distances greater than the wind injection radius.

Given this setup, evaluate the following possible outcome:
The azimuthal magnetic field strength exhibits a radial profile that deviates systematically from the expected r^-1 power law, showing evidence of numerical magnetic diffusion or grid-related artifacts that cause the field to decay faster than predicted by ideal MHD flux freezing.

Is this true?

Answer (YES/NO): NO